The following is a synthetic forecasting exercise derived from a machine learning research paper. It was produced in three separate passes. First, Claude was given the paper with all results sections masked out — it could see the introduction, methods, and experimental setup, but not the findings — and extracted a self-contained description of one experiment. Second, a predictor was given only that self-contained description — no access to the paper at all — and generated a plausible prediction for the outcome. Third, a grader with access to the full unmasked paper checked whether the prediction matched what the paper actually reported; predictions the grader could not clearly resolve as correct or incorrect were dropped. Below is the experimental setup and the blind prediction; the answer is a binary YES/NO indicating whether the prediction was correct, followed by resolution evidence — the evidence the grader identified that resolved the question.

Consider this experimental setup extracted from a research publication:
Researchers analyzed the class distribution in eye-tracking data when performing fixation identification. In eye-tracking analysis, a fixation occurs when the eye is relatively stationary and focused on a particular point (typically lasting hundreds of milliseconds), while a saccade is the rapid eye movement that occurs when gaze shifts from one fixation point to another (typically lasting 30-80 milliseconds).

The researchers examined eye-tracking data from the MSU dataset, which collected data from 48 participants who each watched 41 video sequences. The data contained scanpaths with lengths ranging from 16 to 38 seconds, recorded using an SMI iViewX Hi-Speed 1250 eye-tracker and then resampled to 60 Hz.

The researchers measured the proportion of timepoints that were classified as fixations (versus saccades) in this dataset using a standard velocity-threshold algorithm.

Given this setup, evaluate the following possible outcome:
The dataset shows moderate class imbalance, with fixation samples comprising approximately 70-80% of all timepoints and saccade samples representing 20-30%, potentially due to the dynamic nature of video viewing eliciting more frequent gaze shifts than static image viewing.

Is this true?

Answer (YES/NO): NO